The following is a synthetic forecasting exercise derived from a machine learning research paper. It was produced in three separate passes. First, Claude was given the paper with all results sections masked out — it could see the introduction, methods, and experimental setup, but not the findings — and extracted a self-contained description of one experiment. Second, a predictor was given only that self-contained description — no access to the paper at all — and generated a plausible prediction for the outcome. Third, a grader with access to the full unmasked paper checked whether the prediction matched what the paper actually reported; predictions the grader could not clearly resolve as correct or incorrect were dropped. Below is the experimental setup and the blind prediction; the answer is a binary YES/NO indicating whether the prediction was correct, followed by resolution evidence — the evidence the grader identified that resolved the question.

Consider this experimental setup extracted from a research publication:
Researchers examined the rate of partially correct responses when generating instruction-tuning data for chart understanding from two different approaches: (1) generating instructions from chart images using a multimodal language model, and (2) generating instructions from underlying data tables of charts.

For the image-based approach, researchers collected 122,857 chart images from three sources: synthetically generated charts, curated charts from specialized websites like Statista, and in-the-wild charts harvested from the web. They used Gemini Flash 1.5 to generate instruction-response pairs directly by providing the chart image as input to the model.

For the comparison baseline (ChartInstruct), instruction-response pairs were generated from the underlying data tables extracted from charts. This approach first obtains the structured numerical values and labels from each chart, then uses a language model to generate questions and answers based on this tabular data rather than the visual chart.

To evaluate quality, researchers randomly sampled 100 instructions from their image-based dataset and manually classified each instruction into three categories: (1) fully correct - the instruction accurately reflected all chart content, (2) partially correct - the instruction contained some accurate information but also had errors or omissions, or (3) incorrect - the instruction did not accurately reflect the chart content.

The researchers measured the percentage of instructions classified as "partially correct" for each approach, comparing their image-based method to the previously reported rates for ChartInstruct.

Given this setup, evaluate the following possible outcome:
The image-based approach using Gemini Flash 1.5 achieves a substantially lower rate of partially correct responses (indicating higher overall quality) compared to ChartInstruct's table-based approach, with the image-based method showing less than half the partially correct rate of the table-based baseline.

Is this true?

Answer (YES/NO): NO